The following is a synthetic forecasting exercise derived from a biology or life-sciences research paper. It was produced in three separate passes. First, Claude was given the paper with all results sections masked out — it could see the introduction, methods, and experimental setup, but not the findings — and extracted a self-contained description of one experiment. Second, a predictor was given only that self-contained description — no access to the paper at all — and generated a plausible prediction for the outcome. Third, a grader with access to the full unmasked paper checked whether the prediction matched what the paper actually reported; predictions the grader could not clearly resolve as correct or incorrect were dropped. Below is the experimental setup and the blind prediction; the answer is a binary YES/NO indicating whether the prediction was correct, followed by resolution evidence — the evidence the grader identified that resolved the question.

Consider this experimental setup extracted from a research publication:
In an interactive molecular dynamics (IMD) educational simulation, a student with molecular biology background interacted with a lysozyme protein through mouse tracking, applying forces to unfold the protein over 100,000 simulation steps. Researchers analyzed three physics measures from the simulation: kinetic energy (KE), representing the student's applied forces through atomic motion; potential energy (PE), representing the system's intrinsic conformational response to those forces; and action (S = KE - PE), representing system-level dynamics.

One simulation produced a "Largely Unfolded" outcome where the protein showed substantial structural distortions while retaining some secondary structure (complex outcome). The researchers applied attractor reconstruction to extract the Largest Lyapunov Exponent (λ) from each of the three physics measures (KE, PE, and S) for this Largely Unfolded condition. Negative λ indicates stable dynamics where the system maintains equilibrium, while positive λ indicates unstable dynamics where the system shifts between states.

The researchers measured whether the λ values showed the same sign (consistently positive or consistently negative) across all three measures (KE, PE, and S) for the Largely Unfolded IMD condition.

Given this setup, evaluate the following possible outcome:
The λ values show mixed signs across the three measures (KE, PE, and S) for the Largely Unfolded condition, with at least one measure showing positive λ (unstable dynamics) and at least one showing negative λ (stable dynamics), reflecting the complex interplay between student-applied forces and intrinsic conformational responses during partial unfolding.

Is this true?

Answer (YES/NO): NO